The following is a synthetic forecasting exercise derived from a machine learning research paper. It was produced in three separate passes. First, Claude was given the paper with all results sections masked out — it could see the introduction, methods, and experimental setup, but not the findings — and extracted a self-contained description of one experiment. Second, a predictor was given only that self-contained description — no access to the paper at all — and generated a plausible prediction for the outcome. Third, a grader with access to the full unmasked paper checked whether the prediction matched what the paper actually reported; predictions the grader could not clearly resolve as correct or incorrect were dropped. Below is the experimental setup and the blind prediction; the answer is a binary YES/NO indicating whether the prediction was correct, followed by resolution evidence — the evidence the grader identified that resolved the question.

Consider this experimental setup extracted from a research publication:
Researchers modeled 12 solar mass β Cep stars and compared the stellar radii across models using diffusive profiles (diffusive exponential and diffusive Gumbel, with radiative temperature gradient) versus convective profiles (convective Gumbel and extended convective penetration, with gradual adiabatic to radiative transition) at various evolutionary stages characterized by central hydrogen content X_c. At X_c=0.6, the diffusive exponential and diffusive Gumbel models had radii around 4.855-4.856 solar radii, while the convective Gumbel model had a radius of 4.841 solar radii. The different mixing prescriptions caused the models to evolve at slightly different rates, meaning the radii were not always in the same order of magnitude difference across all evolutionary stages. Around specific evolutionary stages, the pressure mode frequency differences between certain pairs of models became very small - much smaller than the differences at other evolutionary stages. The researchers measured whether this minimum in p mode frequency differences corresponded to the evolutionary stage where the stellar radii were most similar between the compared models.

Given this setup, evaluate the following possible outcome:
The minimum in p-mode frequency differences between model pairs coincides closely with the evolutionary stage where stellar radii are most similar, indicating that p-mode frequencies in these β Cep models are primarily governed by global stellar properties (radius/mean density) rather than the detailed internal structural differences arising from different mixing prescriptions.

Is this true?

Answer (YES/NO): YES